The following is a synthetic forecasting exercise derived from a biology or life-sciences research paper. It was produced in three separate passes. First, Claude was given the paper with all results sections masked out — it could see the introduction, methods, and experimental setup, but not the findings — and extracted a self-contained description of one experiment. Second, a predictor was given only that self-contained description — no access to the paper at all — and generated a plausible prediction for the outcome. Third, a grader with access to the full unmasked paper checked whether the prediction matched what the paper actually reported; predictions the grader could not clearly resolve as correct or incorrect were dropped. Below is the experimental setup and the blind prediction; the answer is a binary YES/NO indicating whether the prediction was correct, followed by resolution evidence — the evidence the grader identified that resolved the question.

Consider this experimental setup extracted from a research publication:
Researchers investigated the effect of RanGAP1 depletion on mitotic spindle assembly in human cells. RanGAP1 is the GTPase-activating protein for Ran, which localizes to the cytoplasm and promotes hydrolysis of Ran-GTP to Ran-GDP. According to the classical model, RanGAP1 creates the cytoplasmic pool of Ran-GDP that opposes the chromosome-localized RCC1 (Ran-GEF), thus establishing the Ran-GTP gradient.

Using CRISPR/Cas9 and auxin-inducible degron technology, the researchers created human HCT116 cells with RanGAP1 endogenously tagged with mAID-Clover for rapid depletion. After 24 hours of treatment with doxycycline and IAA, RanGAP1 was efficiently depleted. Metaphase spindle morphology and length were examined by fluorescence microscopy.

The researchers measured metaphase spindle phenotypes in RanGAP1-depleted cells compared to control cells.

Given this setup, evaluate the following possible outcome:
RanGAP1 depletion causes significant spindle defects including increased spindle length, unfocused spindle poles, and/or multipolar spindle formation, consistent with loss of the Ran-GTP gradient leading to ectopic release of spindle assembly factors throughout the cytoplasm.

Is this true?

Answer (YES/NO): NO